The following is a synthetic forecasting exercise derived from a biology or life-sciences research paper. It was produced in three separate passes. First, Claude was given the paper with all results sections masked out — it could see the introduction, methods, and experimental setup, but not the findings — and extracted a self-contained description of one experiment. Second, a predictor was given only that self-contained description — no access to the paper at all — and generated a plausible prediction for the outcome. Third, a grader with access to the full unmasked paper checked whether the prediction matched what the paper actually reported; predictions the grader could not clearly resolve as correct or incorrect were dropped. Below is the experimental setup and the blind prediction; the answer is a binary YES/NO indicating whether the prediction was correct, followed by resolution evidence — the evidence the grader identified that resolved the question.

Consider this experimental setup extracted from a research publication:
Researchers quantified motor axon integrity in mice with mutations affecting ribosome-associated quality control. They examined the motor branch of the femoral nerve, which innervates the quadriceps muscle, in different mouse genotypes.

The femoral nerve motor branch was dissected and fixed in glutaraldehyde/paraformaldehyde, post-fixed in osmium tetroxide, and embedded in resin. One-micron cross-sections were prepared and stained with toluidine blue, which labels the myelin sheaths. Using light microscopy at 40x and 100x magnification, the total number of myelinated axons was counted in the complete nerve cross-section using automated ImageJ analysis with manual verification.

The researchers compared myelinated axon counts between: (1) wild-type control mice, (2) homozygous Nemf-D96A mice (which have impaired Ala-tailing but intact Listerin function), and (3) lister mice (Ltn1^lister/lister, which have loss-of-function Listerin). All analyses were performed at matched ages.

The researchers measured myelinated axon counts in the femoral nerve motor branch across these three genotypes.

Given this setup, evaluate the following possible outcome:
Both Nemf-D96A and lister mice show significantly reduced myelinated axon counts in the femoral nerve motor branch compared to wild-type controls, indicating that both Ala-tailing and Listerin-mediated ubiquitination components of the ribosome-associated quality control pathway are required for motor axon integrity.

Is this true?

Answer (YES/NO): NO